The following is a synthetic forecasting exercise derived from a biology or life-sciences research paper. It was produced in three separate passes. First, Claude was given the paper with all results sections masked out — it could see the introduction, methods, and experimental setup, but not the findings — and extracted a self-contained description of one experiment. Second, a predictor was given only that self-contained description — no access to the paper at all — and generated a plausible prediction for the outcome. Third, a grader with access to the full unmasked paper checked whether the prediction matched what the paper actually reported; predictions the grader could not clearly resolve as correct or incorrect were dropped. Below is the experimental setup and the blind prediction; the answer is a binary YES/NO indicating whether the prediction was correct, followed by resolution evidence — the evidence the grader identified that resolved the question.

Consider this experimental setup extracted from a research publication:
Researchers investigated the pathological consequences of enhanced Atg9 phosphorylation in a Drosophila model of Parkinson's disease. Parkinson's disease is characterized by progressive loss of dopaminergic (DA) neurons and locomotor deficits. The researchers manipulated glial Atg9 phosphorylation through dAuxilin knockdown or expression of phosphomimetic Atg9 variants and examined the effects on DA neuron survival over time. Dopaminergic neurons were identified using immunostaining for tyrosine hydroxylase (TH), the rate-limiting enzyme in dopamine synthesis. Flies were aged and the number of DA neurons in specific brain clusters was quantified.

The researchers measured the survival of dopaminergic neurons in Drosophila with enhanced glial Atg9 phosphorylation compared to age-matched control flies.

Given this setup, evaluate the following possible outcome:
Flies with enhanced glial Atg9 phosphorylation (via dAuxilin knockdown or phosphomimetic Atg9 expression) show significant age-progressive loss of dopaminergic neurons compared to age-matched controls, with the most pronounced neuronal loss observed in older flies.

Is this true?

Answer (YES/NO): NO